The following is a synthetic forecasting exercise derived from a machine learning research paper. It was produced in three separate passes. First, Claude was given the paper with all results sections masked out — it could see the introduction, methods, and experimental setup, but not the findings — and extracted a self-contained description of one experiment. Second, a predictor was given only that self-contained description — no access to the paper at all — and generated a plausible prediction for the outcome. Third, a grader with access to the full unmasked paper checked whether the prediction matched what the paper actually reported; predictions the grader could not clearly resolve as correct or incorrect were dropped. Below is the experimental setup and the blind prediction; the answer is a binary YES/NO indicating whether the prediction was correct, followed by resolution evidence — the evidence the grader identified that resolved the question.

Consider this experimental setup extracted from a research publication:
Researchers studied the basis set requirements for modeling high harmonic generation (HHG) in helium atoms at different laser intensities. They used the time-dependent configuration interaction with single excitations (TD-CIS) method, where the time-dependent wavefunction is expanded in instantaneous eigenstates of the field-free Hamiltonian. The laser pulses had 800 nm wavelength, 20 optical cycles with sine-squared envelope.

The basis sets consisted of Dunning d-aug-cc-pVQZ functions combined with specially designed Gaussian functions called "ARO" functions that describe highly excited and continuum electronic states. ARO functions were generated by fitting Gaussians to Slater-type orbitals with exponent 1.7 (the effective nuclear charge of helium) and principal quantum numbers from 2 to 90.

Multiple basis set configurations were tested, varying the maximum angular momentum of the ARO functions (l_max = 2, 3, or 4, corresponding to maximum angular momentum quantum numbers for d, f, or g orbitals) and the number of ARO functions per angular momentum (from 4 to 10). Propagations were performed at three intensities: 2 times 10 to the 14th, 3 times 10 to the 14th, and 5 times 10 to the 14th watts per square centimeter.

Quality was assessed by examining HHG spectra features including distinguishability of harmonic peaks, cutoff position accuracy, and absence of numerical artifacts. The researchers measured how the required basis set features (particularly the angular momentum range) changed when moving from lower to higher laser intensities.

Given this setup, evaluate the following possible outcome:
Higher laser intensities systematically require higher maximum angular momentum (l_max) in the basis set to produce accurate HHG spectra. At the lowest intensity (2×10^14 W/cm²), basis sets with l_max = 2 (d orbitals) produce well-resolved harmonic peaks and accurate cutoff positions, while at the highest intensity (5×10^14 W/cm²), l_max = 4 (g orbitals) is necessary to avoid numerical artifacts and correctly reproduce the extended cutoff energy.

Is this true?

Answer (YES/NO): NO